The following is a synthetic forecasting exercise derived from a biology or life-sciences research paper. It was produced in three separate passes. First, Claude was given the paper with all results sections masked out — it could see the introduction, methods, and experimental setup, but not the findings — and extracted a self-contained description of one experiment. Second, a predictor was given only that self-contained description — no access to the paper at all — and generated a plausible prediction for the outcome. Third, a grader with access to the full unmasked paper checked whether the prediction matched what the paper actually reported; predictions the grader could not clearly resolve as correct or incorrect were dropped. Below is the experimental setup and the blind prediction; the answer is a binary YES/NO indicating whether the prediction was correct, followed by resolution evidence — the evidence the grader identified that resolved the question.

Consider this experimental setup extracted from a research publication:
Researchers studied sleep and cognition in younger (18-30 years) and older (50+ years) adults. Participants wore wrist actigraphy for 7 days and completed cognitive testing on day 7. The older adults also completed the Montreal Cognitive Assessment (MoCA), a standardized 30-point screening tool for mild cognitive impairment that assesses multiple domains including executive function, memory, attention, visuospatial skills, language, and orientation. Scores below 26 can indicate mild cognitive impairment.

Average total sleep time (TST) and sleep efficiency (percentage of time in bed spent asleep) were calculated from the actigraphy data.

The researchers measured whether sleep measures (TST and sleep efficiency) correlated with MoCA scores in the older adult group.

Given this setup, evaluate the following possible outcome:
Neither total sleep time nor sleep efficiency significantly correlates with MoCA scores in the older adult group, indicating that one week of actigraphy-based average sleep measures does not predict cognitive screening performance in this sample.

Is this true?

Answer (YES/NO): YES